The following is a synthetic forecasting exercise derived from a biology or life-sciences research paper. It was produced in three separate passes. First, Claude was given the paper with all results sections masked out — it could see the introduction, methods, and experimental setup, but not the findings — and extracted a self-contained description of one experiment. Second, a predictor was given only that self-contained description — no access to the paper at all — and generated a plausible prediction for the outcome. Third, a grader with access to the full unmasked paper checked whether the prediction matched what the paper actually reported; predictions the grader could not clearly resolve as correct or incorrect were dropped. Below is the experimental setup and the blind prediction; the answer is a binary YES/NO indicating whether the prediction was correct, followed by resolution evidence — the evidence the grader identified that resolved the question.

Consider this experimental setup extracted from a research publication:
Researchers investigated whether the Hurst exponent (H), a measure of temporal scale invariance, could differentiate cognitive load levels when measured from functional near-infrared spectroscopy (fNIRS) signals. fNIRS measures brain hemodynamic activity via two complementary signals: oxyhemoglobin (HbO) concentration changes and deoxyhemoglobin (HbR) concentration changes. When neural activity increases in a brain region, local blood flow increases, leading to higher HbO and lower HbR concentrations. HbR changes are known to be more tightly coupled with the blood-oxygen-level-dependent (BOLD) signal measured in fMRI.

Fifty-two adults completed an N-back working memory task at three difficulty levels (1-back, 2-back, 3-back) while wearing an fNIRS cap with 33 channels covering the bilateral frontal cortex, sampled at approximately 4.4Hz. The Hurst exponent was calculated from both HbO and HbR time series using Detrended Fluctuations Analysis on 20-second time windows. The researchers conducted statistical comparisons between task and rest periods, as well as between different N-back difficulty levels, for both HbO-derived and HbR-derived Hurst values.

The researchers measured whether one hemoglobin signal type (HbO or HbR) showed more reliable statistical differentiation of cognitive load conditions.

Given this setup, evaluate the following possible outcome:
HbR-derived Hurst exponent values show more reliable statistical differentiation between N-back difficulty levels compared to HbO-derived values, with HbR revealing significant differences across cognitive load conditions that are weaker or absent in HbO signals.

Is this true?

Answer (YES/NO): YES